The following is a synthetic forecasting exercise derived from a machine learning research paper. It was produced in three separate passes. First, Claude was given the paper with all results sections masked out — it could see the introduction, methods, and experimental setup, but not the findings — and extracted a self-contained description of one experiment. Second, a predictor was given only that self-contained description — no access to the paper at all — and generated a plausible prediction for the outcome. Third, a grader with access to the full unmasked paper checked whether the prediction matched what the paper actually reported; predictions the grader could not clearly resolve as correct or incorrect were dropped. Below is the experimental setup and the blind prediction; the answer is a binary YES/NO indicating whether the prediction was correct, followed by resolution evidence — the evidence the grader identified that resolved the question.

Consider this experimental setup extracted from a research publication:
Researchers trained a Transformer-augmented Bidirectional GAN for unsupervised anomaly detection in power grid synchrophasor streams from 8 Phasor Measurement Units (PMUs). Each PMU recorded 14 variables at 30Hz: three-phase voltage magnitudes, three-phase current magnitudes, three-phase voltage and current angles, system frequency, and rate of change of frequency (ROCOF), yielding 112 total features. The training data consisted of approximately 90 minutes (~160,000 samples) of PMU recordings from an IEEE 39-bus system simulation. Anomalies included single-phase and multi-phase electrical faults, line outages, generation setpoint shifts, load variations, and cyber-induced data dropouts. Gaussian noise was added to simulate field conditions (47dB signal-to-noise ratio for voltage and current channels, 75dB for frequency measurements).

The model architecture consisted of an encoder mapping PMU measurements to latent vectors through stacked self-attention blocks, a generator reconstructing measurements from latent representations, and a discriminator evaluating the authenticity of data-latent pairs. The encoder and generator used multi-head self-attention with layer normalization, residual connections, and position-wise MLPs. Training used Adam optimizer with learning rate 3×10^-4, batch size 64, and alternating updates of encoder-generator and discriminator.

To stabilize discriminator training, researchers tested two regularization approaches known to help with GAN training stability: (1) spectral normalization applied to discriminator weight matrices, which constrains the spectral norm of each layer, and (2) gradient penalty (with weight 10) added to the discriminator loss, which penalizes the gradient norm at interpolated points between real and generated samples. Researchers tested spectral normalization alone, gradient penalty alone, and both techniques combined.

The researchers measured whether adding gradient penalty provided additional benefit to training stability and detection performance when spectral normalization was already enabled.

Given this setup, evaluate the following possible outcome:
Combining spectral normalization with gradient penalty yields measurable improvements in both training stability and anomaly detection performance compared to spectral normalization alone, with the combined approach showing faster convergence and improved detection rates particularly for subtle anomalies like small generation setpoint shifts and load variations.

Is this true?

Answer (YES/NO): NO